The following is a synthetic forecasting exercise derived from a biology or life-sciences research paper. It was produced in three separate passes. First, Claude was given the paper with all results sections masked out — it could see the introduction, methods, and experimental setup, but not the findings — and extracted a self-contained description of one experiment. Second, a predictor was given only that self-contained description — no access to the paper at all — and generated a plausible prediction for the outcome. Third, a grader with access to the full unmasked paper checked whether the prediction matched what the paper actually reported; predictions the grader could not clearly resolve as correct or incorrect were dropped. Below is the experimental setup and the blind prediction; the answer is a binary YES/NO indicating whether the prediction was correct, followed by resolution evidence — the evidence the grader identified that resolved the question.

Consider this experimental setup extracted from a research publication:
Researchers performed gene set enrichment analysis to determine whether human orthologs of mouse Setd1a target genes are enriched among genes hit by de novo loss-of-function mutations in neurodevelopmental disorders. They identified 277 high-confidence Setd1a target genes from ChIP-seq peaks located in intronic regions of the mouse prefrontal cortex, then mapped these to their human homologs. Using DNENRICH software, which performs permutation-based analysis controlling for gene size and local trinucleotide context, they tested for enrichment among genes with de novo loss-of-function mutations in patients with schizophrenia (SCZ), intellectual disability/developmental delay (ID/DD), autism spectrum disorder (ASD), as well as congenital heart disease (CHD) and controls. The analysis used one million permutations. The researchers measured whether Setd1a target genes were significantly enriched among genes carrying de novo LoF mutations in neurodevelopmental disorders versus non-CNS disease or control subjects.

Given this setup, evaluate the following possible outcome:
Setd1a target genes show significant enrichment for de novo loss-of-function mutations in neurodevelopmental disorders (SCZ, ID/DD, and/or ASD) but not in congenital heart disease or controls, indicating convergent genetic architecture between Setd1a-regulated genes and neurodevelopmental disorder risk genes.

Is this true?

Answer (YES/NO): YES